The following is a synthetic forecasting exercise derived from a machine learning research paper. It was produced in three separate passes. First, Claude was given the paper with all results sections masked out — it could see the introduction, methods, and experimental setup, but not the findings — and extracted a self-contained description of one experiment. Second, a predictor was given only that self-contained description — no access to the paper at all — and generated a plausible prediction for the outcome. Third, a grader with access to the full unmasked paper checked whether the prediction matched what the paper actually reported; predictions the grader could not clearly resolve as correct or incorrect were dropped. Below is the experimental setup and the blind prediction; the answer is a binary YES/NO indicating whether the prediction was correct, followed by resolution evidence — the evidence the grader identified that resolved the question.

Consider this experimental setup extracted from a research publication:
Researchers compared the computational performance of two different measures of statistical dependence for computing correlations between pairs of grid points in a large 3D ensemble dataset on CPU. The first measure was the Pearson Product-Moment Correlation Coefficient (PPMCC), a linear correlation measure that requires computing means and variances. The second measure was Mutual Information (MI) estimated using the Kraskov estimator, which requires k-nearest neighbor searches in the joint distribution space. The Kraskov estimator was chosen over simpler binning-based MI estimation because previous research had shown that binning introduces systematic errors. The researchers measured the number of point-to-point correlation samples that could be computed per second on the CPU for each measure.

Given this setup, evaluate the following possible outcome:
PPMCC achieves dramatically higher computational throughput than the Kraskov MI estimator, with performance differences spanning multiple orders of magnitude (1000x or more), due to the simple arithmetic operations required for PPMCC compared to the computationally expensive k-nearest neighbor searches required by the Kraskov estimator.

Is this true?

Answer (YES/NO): NO